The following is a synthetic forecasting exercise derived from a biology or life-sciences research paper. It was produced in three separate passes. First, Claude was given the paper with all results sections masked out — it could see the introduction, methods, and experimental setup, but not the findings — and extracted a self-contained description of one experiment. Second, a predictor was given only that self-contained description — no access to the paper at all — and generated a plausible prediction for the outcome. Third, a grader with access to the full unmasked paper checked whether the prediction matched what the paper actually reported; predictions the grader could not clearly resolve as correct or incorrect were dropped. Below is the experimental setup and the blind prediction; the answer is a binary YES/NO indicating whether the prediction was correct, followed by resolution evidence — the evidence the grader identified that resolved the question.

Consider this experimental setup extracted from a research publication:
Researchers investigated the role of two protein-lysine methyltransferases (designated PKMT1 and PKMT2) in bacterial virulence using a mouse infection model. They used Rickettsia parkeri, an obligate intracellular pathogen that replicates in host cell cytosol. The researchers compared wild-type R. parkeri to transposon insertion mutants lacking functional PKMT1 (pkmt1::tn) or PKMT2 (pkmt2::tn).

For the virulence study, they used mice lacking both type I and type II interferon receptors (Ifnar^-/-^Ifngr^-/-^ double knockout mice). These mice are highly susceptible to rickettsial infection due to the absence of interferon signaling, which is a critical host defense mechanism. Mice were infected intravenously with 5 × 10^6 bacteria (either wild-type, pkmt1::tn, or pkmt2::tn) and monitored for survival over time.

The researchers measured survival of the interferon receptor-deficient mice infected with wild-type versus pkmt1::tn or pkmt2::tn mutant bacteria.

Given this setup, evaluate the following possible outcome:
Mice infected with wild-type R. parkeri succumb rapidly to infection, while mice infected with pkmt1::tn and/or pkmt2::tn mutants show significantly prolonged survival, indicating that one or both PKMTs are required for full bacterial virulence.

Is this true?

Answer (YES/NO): YES